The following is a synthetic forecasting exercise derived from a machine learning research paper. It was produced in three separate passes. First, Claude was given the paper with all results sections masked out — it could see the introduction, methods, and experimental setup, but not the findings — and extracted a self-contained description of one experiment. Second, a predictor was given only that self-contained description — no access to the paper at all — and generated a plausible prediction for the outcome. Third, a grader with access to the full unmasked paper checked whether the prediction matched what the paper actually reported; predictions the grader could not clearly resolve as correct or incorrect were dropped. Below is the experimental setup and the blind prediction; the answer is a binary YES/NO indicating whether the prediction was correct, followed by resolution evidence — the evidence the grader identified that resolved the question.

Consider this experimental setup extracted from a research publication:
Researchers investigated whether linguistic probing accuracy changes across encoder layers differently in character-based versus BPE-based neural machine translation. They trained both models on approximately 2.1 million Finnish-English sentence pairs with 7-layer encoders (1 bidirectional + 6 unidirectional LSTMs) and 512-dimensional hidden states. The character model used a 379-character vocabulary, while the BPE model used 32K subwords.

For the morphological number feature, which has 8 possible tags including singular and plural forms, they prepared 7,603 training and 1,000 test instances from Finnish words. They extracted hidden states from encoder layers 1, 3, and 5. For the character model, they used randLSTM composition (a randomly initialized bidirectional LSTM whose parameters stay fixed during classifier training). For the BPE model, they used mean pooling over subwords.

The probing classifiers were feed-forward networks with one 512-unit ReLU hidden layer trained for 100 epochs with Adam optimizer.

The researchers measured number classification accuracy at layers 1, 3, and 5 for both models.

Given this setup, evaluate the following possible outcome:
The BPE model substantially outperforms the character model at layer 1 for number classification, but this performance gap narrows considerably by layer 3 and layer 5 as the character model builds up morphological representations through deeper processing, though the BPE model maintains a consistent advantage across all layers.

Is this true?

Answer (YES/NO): NO